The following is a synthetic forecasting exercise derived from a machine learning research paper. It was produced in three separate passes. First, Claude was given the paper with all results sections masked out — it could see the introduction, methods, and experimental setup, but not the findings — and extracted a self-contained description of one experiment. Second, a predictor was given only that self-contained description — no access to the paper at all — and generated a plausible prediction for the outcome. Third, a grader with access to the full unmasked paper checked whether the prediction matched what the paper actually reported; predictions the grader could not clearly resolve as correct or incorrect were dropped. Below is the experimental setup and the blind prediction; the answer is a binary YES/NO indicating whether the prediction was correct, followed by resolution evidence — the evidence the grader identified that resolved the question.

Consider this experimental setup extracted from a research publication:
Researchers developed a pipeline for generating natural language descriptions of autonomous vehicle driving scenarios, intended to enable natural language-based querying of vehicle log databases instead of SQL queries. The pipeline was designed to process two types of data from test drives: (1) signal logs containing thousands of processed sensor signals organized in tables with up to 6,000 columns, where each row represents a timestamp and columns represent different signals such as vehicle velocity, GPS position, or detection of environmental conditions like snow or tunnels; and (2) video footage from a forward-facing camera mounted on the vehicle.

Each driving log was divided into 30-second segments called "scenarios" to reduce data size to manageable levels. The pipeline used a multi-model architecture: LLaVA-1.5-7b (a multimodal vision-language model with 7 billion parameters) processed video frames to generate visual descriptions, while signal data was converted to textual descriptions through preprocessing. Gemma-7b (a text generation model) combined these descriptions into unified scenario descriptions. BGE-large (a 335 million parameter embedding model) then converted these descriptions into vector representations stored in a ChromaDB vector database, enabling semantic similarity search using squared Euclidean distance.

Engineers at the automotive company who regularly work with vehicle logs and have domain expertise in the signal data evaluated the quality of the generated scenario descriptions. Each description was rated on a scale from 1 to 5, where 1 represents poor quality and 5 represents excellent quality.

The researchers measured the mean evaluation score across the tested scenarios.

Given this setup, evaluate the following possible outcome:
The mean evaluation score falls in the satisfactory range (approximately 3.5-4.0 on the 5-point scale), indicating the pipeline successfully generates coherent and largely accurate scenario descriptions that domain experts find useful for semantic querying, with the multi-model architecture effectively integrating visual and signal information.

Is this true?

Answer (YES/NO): NO